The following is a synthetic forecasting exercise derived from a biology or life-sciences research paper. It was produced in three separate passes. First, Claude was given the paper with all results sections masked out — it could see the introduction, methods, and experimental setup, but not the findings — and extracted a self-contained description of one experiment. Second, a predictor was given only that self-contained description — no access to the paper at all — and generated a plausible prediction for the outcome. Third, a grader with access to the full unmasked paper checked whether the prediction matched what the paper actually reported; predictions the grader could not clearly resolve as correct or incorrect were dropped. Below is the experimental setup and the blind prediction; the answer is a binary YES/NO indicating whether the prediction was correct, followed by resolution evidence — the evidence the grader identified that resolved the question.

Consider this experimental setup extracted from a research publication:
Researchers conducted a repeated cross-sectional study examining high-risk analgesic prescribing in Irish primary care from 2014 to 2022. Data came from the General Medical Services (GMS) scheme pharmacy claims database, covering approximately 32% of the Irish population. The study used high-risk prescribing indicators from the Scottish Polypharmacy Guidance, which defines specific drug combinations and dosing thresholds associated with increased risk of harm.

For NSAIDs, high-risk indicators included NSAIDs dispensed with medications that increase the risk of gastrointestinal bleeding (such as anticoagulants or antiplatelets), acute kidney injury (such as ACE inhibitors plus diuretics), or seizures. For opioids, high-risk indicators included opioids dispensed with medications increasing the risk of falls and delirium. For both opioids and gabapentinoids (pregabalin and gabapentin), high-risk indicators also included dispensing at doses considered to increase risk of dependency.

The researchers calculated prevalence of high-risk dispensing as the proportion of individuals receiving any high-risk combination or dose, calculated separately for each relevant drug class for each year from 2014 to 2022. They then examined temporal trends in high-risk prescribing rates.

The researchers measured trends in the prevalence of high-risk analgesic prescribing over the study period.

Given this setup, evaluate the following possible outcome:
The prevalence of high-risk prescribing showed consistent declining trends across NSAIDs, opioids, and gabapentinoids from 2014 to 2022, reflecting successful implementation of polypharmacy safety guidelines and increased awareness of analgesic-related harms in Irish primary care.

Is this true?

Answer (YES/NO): NO